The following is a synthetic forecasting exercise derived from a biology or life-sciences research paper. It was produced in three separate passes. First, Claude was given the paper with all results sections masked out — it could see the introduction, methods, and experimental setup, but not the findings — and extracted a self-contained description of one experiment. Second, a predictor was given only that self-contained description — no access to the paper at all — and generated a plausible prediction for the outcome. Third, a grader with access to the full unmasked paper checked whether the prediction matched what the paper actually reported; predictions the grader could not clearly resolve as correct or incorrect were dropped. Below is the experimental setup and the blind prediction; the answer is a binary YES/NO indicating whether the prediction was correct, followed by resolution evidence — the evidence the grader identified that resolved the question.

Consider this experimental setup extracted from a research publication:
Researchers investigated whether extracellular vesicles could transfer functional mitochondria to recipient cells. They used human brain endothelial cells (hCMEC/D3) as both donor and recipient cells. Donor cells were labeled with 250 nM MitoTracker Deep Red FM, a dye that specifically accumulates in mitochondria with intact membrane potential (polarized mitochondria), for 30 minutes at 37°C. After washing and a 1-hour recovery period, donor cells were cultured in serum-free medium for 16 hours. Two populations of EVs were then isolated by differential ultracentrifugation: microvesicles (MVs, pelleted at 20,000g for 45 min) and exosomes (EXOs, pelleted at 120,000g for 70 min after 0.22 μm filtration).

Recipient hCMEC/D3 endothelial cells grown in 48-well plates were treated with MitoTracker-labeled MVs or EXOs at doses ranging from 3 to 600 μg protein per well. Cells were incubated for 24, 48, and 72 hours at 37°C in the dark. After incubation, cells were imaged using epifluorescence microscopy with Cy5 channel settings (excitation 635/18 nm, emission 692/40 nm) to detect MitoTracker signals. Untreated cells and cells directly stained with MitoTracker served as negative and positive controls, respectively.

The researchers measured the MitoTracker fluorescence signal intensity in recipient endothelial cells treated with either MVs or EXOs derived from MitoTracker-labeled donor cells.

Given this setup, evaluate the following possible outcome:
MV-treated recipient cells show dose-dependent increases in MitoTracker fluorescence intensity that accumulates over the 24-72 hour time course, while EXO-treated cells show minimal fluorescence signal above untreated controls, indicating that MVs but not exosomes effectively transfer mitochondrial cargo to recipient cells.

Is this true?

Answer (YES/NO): NO